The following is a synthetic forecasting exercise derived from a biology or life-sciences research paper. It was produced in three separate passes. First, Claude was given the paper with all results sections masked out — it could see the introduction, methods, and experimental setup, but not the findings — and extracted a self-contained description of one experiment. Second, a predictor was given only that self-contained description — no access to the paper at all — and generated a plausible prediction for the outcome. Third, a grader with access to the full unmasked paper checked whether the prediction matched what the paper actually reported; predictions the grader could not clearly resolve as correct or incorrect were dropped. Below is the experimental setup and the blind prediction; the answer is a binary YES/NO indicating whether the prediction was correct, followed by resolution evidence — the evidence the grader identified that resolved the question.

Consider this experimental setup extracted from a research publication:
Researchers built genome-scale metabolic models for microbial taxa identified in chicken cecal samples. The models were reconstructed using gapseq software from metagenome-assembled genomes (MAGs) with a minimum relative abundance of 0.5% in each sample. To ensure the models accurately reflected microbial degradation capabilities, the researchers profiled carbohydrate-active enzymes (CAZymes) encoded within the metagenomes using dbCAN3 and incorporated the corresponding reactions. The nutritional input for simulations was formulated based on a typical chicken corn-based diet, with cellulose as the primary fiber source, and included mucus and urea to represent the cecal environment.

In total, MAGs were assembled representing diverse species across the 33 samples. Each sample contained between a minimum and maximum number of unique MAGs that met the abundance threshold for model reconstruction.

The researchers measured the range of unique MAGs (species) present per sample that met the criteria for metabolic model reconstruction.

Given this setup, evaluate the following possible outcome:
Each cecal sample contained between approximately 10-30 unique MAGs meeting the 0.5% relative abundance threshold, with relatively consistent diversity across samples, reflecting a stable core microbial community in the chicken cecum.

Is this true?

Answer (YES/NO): NO